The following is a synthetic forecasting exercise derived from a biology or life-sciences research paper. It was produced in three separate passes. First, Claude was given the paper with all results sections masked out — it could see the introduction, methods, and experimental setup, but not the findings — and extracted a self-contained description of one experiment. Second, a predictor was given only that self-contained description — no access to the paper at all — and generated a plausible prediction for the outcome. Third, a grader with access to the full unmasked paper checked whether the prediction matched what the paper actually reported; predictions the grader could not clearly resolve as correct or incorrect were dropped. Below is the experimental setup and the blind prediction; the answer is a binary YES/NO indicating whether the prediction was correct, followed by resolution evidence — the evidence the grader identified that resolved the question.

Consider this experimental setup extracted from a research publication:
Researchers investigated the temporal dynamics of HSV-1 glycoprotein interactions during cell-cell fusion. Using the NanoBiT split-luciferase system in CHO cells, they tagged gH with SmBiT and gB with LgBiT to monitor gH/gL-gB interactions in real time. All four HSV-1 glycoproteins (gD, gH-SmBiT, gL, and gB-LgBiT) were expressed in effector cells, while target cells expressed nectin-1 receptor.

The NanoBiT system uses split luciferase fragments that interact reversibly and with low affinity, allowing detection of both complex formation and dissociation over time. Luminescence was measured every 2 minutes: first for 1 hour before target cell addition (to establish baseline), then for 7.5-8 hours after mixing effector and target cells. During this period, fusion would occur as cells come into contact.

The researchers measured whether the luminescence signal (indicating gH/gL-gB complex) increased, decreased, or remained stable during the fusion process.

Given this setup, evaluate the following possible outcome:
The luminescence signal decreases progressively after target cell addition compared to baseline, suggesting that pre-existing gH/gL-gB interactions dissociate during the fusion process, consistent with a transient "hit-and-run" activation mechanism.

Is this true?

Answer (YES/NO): NO